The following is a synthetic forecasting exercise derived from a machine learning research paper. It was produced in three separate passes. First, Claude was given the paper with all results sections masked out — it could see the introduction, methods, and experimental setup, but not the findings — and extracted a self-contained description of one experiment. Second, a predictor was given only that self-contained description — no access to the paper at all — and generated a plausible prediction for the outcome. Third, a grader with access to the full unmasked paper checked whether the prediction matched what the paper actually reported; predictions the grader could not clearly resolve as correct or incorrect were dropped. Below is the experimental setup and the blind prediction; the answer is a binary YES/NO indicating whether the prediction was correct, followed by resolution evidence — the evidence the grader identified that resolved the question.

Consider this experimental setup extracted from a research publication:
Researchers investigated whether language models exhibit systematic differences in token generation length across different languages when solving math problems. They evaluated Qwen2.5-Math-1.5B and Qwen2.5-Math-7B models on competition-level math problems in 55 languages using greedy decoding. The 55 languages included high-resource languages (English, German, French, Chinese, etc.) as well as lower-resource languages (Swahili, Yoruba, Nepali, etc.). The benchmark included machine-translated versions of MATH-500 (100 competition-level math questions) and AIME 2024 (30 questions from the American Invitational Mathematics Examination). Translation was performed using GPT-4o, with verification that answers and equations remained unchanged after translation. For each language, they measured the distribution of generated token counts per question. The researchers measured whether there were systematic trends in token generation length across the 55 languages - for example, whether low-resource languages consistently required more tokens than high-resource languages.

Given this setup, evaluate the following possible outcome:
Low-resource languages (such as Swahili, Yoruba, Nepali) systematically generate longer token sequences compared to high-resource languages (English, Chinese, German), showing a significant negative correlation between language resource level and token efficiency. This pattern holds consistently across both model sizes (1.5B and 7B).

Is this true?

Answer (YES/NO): NO